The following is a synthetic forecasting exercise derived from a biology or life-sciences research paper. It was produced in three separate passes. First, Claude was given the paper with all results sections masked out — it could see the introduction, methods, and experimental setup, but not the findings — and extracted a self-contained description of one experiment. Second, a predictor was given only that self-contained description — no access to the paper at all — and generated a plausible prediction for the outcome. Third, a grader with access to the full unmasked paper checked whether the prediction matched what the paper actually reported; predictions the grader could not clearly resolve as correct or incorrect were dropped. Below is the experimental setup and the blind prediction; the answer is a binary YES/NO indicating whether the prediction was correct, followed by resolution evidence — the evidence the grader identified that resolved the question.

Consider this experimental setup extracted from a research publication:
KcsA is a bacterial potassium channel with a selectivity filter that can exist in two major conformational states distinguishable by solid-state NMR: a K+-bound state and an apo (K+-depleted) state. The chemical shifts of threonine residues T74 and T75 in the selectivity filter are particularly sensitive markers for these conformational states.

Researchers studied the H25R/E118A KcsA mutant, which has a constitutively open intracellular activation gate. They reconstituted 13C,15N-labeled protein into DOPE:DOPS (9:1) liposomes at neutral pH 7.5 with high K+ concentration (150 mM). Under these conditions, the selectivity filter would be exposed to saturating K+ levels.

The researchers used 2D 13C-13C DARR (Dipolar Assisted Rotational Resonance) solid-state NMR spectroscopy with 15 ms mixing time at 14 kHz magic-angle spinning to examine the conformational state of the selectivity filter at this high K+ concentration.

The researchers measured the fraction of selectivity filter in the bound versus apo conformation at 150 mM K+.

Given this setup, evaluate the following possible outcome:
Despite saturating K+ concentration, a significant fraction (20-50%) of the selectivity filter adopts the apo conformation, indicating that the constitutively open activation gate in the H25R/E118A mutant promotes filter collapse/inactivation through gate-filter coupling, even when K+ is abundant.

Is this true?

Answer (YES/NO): NO